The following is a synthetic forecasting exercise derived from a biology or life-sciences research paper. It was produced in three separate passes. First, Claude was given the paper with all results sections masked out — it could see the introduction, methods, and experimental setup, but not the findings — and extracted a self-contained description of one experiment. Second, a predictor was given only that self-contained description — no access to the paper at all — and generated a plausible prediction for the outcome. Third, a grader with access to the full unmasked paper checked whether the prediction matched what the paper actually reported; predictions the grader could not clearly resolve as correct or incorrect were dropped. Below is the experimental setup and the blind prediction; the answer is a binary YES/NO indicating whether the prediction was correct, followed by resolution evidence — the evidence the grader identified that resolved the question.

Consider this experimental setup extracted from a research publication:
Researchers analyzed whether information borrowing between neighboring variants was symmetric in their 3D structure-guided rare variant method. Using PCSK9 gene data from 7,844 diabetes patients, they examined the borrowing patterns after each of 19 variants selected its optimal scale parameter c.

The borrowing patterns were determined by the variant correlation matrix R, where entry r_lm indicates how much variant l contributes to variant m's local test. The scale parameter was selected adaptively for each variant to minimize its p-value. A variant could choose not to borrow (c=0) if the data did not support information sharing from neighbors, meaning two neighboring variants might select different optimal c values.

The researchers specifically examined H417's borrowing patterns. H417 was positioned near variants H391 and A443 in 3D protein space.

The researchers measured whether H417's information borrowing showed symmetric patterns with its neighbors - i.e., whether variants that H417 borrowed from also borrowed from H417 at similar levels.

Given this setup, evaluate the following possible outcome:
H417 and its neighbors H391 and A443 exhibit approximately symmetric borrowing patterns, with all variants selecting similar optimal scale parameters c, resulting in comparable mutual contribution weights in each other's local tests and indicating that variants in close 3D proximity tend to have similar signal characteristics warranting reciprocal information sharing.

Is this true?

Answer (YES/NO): NO